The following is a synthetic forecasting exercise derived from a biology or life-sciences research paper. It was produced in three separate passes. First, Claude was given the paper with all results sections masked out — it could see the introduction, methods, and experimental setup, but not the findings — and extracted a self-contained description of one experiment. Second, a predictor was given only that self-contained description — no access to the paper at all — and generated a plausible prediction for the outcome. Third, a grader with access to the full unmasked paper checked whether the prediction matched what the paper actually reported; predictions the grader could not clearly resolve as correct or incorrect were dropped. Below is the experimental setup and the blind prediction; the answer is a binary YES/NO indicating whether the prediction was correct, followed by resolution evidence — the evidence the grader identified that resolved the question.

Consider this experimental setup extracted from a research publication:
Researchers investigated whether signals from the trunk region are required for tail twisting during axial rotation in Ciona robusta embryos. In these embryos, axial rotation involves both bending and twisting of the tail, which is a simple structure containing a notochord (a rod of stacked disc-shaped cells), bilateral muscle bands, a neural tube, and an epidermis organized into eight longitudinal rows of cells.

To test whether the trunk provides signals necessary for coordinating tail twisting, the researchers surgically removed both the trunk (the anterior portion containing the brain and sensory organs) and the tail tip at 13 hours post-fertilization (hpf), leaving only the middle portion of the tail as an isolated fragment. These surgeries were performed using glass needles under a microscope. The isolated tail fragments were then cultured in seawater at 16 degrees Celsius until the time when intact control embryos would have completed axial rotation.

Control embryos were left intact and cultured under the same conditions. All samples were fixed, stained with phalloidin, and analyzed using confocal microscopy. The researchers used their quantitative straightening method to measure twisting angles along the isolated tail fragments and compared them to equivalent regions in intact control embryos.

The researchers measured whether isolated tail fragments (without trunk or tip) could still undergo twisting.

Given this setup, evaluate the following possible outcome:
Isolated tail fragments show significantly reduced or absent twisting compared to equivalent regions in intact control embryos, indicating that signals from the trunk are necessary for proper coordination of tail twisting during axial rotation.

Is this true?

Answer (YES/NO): NO